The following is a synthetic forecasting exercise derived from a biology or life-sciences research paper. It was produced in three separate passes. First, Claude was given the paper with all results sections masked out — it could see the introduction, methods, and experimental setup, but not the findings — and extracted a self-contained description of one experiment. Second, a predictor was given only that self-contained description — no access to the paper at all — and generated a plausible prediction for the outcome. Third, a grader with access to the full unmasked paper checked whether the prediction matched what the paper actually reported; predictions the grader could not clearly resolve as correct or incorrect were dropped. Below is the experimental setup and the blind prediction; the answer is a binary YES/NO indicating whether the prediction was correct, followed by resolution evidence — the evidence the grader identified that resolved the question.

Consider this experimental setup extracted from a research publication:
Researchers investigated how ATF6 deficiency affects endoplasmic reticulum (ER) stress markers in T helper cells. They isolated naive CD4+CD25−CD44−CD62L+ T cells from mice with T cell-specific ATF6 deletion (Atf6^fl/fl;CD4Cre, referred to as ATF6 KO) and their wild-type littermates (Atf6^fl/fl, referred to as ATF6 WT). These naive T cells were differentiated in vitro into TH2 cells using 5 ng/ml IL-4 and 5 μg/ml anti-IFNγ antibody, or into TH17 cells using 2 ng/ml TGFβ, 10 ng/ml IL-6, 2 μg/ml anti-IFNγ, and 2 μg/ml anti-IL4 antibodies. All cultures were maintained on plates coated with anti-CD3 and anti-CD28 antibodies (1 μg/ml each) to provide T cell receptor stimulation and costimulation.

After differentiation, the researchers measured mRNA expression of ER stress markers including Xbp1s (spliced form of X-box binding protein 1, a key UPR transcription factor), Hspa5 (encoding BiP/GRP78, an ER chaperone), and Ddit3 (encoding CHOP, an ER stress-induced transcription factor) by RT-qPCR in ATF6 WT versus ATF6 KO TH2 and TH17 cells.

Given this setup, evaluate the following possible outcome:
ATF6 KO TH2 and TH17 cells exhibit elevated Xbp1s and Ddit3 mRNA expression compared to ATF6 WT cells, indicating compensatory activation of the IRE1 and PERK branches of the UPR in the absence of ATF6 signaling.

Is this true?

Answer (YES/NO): NO